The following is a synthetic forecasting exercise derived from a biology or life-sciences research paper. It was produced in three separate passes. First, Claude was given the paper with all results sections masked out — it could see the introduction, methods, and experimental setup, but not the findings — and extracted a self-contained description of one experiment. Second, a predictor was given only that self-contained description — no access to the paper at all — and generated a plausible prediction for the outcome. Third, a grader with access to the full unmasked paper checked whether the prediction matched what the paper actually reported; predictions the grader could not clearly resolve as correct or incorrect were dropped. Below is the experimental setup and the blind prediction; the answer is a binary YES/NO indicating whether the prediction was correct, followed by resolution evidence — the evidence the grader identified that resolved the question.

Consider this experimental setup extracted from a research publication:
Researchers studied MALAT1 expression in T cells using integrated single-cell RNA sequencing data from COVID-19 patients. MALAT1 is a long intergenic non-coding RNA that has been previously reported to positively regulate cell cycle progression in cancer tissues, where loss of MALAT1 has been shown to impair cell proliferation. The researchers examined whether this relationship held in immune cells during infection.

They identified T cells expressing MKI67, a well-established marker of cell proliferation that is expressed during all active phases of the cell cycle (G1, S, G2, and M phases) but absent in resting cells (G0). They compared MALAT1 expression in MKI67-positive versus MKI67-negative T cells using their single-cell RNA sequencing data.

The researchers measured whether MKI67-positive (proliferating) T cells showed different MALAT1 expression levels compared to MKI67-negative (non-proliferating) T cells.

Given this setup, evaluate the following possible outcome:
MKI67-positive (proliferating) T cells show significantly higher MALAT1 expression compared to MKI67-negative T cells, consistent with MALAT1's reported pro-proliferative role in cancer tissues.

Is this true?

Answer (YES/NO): NO